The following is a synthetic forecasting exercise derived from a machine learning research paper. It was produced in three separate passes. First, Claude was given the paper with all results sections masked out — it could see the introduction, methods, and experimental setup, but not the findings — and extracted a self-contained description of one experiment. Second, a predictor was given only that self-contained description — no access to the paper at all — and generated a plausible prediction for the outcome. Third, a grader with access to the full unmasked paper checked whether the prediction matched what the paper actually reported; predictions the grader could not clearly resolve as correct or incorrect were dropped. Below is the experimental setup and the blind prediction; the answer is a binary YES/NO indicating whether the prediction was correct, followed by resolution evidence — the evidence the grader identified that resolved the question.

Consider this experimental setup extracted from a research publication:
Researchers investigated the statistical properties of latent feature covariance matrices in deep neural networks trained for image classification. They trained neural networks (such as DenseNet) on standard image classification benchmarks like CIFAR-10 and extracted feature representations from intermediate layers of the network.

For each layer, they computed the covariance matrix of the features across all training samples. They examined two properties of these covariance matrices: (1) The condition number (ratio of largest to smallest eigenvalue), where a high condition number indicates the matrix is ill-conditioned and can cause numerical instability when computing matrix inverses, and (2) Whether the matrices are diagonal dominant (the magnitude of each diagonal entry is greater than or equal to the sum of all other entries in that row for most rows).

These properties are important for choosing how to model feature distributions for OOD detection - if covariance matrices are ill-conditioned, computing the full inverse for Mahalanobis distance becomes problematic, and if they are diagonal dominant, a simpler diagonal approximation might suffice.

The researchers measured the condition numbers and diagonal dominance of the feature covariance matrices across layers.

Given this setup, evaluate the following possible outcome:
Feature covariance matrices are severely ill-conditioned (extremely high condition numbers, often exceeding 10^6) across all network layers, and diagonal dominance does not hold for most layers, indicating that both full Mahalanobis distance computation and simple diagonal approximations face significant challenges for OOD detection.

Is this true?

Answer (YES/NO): NO